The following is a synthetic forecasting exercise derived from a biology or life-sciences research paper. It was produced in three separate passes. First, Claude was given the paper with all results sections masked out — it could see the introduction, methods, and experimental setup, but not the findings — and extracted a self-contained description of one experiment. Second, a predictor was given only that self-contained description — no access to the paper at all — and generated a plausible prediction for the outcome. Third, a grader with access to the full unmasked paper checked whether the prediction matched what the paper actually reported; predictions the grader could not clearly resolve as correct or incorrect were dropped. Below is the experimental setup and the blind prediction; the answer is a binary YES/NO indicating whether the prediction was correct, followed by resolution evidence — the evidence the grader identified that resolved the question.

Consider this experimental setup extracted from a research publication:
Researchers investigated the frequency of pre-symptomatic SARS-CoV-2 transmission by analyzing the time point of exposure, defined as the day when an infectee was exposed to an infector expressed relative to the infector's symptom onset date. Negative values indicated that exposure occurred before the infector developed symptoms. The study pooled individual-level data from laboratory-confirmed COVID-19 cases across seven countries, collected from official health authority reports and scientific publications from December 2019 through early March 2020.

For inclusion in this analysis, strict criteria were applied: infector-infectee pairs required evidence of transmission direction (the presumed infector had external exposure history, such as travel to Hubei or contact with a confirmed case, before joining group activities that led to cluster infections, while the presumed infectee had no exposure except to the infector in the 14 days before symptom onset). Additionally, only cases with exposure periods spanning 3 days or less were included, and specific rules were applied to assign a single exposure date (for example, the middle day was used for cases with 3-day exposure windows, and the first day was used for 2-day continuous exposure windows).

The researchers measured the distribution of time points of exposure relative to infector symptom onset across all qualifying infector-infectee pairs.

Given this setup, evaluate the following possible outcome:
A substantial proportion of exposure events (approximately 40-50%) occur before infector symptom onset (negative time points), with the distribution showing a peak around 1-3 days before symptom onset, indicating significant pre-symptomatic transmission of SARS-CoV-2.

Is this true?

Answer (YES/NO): NO